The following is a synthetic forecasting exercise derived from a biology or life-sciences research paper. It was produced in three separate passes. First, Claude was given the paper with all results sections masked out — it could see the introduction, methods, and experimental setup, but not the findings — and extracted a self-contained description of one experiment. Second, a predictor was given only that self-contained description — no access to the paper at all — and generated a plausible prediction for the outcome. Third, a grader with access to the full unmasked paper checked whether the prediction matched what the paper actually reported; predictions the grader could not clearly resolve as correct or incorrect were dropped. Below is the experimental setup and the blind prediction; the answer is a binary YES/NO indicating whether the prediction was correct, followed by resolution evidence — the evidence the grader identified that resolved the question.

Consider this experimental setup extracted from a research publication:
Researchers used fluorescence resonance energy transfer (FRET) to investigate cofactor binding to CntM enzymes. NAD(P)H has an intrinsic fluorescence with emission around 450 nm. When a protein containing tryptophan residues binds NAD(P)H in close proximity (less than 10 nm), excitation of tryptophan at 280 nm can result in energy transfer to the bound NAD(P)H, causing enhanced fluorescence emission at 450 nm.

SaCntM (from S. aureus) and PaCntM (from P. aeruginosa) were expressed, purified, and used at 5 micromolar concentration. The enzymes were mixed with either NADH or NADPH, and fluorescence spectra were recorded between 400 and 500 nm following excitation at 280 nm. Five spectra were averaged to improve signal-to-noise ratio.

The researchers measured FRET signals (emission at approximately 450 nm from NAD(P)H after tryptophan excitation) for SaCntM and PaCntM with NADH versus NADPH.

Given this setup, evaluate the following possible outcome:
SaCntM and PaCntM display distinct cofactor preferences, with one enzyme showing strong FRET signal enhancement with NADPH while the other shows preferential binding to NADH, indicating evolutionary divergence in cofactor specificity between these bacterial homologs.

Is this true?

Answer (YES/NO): NO